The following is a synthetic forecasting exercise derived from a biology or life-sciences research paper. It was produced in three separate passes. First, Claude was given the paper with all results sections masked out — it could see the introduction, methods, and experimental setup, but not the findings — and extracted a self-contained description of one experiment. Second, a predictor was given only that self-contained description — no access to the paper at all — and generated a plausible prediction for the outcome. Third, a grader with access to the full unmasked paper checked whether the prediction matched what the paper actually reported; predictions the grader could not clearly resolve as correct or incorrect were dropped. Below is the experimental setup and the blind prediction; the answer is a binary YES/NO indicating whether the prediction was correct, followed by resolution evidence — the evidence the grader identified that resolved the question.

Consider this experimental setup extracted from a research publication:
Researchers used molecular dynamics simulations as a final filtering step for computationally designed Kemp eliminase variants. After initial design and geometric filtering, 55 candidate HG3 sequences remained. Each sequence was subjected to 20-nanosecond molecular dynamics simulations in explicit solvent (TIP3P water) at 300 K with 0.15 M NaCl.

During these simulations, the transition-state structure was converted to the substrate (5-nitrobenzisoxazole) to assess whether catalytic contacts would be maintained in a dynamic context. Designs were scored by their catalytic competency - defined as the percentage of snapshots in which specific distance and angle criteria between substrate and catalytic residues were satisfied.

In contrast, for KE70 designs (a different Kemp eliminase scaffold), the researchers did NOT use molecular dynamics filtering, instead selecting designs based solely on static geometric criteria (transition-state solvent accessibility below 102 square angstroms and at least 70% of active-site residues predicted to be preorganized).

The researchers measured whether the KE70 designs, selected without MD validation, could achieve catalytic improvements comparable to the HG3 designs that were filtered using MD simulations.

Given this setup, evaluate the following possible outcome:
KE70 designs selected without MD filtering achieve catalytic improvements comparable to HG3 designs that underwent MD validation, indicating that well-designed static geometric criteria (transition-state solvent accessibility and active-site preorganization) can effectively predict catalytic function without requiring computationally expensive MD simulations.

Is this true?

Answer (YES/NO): YES